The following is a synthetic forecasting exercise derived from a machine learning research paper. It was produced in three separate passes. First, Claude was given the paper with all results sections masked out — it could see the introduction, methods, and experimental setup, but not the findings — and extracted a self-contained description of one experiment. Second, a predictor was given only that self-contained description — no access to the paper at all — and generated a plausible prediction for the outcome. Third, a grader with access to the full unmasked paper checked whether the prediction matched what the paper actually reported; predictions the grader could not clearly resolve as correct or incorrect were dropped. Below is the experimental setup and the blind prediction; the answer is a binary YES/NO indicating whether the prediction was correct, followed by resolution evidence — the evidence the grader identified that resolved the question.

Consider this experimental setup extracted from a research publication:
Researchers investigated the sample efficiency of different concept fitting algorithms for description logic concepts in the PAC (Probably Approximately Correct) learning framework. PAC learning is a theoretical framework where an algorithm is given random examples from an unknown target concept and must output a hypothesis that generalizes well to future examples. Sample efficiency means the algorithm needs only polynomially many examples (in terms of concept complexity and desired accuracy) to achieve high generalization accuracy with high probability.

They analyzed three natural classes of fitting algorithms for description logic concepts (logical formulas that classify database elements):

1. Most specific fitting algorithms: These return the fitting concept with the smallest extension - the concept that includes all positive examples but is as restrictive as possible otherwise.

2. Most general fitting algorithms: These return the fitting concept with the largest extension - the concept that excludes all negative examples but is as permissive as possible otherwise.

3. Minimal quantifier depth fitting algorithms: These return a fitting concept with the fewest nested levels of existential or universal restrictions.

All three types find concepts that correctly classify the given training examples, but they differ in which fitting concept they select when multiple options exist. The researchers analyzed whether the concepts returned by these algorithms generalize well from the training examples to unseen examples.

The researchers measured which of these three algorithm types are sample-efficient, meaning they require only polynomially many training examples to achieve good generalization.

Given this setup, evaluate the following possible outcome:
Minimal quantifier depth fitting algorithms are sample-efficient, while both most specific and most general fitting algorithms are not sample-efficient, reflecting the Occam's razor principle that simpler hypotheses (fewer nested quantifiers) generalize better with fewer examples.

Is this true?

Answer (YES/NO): NO